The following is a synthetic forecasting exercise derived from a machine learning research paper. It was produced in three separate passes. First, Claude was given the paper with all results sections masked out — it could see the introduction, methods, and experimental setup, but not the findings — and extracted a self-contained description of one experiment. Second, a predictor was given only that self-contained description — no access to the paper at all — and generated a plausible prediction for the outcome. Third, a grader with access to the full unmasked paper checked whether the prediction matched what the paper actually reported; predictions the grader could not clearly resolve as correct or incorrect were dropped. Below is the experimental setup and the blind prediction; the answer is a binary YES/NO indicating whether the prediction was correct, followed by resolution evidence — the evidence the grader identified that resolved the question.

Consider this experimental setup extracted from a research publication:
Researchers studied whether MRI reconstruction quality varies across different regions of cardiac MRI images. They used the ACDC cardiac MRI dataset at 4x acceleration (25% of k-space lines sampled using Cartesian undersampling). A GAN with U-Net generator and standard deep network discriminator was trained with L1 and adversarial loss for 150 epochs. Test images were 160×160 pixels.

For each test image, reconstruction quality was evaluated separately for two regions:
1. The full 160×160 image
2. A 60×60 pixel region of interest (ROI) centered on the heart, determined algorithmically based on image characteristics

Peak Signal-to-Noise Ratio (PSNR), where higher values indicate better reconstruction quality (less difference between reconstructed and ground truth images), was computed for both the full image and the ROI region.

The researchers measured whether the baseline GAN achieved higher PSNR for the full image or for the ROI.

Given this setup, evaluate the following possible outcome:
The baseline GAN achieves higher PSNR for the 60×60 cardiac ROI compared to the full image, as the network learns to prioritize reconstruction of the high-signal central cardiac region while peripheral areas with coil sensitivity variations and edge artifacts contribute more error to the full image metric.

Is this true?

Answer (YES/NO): NO